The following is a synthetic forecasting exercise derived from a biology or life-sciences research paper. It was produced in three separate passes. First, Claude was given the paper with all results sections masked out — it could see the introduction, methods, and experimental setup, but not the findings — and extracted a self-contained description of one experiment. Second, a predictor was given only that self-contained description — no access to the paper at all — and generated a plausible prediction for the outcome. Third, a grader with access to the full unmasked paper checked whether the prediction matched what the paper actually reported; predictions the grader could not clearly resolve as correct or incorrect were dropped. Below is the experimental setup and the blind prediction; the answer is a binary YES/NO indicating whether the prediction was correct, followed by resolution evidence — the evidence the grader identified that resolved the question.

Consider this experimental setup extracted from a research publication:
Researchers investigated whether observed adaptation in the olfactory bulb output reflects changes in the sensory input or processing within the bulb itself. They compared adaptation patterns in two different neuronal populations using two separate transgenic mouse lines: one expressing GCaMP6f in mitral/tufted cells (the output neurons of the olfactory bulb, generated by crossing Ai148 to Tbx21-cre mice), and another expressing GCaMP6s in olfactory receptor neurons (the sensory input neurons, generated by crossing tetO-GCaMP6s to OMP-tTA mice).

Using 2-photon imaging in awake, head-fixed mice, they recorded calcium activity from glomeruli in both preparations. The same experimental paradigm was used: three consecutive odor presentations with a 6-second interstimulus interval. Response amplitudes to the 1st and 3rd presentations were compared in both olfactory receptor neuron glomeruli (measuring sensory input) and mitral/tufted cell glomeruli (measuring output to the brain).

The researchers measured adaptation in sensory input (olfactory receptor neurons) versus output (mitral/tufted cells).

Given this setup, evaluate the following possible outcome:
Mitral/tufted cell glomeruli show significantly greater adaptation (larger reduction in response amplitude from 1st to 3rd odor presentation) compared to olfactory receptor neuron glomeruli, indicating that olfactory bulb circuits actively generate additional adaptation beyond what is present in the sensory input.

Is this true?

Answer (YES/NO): YES